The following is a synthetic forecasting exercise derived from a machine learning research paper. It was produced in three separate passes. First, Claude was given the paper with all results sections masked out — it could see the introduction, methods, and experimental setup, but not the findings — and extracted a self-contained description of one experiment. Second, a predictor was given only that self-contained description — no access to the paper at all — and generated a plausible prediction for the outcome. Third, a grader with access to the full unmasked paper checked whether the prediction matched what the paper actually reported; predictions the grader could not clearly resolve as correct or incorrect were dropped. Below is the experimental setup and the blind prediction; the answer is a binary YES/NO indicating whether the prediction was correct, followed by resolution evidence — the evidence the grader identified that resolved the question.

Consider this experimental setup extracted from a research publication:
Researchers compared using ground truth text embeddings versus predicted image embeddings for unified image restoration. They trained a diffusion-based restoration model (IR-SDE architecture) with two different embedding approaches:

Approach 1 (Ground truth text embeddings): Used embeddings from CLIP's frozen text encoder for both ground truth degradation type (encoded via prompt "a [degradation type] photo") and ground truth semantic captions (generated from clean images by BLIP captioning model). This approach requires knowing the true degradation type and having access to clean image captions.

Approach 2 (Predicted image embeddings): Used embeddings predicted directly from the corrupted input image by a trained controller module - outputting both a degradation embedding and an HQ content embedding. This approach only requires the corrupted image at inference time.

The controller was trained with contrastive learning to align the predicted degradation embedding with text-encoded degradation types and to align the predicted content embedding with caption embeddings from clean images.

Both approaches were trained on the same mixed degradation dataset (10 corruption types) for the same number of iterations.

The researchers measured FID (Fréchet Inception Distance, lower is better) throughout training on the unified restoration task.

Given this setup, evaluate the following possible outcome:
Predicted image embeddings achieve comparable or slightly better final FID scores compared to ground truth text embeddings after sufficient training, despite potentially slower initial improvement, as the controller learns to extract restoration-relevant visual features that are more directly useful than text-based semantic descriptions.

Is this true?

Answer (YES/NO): YES